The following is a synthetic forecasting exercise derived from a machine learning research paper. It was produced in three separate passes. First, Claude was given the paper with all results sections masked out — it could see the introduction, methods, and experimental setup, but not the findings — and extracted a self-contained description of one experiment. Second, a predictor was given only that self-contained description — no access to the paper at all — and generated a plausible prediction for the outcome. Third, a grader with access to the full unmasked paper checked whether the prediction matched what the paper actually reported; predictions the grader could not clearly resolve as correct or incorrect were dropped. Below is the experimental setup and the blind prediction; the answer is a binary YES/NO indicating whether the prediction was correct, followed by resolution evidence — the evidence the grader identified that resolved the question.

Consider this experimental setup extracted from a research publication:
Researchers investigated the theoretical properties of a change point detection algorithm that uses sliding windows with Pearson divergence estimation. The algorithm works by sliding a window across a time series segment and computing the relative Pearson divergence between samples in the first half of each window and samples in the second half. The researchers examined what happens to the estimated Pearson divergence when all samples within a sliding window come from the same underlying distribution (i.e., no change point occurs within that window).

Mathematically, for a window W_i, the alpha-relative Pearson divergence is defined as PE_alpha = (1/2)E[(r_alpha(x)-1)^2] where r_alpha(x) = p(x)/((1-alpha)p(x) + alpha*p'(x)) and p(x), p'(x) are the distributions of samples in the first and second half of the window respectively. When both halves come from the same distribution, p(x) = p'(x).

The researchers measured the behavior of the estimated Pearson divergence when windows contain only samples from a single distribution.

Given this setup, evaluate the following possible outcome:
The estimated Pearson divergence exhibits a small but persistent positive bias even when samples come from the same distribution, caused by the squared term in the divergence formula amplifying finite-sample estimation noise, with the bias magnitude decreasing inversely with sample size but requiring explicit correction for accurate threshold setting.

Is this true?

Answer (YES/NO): NO